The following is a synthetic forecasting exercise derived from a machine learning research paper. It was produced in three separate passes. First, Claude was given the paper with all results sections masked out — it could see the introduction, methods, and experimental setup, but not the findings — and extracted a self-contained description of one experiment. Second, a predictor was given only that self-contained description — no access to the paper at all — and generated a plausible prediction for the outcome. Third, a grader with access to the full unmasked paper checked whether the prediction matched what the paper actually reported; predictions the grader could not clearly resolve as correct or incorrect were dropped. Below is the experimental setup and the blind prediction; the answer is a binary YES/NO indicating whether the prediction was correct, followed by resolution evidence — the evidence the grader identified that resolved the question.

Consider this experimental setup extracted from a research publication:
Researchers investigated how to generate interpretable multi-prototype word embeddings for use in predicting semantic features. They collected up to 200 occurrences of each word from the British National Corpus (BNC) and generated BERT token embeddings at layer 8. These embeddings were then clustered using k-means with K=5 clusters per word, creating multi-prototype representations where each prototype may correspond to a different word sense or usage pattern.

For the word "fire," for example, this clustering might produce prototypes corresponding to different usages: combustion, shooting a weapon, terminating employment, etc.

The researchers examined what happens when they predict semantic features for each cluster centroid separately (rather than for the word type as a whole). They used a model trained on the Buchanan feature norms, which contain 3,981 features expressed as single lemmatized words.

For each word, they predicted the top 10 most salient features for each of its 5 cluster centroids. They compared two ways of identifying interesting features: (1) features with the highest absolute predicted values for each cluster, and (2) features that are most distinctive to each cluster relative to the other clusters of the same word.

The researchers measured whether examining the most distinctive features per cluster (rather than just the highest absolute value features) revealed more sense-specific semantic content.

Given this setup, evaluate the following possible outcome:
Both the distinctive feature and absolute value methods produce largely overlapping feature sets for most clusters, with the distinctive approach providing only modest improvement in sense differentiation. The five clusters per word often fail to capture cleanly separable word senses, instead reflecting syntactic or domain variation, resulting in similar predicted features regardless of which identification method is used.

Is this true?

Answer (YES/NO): NO